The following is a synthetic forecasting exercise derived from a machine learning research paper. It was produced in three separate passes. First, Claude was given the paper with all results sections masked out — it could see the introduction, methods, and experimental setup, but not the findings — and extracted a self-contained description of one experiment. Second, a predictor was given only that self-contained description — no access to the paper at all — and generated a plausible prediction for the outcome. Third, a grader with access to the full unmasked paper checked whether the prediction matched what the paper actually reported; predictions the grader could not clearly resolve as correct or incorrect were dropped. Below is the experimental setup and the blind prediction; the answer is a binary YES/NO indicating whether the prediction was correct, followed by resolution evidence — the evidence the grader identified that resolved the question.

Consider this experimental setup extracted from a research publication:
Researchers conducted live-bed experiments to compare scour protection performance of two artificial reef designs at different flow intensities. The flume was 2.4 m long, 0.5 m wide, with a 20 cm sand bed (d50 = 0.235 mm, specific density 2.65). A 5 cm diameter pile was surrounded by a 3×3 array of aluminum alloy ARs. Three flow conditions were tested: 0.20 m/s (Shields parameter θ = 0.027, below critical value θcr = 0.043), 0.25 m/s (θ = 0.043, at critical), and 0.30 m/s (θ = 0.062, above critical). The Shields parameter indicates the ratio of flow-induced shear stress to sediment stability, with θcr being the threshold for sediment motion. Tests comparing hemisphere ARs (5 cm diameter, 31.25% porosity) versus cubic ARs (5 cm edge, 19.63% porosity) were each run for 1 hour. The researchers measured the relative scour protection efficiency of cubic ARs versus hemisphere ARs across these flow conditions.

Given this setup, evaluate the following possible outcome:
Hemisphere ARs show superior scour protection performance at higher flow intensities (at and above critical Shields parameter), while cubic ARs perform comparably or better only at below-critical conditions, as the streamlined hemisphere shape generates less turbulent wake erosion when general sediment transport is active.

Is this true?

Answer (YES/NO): NO